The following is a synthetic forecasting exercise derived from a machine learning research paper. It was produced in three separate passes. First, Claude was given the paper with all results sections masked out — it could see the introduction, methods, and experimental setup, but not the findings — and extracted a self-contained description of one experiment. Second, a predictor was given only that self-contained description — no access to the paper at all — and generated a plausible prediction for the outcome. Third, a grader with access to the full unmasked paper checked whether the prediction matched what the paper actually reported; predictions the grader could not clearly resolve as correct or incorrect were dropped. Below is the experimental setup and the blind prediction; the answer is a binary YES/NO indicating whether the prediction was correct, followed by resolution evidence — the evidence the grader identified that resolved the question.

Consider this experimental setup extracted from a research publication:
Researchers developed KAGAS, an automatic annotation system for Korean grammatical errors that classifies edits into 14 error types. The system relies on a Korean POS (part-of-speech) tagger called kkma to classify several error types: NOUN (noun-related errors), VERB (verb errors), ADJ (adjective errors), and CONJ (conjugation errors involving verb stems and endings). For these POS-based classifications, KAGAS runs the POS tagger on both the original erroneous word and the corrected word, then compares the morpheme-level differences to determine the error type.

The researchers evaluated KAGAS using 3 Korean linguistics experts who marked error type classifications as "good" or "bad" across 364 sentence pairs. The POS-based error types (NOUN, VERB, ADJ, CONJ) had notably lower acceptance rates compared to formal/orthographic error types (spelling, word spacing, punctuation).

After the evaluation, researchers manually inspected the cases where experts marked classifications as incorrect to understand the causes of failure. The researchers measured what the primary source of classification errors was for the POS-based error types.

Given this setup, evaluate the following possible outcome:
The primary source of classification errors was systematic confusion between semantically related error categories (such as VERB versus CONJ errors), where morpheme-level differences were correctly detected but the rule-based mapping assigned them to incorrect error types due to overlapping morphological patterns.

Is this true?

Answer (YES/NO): NO